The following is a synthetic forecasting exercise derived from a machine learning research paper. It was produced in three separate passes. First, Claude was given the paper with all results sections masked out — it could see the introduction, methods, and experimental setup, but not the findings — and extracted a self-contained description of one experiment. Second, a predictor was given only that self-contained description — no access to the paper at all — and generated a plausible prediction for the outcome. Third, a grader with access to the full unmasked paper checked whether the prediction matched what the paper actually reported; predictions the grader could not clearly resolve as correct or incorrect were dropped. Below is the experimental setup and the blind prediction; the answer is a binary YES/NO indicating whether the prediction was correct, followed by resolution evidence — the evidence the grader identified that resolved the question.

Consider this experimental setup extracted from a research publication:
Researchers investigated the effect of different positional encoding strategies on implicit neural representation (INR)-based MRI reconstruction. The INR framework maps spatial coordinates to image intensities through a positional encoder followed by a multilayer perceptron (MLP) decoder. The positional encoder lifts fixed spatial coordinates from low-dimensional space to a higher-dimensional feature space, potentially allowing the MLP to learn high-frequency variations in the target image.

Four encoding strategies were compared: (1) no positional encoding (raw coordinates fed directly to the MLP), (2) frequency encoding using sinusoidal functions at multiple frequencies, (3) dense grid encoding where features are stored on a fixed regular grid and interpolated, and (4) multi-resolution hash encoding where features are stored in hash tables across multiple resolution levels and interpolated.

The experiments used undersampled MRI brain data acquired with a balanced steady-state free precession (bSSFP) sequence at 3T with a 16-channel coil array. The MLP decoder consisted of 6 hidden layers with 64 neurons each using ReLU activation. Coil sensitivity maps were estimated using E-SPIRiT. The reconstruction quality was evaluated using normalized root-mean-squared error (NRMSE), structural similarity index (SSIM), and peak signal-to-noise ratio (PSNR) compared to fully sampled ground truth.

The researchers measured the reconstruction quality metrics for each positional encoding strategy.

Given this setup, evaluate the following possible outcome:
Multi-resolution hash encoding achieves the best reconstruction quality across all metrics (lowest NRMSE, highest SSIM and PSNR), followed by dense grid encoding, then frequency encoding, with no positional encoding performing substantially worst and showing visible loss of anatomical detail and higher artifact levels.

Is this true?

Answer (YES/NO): NO